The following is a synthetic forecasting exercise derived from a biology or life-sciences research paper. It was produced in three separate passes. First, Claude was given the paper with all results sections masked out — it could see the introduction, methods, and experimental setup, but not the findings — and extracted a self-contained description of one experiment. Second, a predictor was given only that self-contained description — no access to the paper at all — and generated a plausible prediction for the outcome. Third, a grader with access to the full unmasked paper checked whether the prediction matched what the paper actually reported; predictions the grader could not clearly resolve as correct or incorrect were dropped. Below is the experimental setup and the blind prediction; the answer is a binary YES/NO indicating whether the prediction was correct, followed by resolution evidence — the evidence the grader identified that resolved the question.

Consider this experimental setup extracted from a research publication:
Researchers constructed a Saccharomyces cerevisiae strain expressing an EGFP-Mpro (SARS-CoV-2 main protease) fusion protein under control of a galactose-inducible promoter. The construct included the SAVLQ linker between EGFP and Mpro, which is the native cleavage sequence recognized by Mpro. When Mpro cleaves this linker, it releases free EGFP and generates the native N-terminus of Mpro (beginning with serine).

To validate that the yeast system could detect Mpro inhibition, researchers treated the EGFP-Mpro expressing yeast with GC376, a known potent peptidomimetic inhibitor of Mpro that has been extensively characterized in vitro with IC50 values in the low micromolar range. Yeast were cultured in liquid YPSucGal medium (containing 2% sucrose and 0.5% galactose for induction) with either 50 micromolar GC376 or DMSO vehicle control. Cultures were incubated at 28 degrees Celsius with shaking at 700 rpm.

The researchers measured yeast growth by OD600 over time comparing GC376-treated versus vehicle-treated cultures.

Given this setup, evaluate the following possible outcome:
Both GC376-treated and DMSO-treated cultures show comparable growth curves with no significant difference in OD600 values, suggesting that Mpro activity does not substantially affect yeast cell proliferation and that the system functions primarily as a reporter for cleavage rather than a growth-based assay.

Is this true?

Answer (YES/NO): NO